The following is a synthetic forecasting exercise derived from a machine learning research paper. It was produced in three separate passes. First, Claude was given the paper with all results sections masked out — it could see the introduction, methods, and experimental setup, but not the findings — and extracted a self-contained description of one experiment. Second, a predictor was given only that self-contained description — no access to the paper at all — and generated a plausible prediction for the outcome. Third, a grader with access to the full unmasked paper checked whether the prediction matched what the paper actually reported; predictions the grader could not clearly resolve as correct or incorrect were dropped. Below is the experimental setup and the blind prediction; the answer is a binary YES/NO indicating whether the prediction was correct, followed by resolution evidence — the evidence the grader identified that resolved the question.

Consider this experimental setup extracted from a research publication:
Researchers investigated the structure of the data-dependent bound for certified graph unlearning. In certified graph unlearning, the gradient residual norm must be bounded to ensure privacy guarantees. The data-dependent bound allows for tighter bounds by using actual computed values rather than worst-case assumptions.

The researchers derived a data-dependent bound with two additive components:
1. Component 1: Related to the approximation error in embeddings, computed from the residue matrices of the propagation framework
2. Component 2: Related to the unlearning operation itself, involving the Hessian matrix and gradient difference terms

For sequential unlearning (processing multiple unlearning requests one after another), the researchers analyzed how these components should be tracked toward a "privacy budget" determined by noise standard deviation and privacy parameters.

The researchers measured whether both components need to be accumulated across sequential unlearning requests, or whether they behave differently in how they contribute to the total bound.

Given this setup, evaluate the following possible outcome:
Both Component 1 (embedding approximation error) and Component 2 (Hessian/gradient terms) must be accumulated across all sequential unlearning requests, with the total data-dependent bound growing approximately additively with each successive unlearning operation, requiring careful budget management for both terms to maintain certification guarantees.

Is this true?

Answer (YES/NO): NO